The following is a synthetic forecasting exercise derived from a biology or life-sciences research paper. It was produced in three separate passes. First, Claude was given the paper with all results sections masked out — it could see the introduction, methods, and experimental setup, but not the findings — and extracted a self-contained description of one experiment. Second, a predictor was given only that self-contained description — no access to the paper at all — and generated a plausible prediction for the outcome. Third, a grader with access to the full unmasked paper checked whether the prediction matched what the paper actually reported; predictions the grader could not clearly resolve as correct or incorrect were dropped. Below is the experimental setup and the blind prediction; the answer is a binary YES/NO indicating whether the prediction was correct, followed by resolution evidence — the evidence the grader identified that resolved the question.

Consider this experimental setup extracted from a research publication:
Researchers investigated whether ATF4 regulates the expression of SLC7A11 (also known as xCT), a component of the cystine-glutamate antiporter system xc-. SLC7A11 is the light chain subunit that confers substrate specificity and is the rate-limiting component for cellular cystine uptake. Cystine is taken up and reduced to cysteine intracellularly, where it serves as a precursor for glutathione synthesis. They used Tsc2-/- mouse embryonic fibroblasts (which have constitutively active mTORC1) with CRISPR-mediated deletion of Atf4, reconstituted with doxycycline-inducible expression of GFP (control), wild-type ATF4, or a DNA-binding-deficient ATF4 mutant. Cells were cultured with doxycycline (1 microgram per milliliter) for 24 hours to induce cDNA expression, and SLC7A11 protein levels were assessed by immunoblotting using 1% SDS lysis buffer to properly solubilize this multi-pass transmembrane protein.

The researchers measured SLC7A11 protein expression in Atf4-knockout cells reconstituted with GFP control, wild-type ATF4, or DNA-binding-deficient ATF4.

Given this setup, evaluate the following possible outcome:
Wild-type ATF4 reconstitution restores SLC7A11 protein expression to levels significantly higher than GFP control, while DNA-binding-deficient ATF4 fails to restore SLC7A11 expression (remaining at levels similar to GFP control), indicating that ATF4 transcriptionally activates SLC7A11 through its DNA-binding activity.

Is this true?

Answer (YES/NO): YES